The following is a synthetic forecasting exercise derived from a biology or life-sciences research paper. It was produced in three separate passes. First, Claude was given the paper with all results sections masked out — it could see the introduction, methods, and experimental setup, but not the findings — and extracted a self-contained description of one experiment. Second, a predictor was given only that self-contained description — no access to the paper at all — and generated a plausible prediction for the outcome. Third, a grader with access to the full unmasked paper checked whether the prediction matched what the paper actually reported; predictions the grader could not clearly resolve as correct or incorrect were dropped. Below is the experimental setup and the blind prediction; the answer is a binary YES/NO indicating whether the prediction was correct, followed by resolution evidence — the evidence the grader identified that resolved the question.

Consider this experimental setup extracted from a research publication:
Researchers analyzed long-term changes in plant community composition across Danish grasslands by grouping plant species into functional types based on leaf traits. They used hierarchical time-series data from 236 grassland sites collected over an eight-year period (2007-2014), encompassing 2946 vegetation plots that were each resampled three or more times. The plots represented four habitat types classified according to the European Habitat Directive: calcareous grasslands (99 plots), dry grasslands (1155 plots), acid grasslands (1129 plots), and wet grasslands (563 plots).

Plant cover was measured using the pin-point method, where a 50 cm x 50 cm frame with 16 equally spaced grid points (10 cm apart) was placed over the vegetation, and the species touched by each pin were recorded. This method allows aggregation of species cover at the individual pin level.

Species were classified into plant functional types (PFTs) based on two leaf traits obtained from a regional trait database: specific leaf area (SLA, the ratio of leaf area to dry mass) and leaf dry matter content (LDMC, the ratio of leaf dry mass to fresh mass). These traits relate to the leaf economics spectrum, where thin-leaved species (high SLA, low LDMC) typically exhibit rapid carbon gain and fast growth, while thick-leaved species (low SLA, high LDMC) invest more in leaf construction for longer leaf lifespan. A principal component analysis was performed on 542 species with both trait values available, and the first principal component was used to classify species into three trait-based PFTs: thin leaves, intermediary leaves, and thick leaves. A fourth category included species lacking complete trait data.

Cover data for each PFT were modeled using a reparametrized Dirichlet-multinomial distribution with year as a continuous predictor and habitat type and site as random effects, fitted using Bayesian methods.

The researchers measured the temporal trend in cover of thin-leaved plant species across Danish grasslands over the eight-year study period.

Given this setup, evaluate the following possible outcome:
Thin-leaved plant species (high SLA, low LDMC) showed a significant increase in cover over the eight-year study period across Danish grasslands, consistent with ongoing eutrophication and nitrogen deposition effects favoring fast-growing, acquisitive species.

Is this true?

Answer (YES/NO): NO